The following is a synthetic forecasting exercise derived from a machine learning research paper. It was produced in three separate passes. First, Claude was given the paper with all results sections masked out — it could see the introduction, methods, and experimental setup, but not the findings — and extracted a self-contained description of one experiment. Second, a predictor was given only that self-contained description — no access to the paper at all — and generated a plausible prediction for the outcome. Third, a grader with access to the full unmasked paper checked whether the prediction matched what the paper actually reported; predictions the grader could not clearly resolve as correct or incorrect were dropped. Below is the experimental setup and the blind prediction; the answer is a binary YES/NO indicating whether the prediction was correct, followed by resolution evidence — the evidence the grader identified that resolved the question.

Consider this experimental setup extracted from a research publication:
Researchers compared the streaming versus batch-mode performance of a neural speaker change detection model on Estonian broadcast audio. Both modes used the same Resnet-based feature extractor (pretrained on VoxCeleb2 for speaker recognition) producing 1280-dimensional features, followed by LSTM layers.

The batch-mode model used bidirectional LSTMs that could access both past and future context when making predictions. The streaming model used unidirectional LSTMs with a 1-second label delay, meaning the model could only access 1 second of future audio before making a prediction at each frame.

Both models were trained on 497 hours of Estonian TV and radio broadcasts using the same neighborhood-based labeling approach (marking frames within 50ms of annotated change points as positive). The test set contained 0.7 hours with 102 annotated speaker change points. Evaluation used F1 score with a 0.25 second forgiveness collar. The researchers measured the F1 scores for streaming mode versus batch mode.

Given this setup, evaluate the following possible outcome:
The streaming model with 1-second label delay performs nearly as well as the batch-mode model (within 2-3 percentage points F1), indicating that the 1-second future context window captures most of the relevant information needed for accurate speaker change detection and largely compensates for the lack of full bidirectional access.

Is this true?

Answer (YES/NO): NO